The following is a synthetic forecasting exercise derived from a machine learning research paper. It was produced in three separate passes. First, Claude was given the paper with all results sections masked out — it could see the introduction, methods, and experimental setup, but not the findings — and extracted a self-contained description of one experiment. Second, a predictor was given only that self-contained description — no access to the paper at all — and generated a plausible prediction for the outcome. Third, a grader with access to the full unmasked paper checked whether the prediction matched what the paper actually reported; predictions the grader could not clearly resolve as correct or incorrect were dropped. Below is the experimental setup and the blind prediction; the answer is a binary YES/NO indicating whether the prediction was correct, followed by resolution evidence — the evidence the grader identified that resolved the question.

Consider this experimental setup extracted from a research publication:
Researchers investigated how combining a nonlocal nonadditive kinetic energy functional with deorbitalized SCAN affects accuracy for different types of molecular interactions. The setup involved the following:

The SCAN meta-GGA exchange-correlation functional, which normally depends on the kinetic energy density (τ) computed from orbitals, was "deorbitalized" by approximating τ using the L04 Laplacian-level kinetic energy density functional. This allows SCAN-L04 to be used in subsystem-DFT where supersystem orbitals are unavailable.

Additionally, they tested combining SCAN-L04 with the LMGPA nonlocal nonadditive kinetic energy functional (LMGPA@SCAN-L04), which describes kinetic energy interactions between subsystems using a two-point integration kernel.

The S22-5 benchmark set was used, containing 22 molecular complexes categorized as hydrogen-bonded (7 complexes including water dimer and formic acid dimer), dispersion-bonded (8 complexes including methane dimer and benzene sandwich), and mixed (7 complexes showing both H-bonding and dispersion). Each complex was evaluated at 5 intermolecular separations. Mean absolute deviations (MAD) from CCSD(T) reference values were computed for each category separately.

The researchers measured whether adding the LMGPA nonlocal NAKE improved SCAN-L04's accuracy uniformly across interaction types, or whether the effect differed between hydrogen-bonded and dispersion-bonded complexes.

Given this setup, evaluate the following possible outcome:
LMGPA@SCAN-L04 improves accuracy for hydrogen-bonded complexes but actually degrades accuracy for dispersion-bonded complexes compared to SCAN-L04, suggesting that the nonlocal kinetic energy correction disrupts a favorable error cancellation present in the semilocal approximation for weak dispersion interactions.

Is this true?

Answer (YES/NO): YES